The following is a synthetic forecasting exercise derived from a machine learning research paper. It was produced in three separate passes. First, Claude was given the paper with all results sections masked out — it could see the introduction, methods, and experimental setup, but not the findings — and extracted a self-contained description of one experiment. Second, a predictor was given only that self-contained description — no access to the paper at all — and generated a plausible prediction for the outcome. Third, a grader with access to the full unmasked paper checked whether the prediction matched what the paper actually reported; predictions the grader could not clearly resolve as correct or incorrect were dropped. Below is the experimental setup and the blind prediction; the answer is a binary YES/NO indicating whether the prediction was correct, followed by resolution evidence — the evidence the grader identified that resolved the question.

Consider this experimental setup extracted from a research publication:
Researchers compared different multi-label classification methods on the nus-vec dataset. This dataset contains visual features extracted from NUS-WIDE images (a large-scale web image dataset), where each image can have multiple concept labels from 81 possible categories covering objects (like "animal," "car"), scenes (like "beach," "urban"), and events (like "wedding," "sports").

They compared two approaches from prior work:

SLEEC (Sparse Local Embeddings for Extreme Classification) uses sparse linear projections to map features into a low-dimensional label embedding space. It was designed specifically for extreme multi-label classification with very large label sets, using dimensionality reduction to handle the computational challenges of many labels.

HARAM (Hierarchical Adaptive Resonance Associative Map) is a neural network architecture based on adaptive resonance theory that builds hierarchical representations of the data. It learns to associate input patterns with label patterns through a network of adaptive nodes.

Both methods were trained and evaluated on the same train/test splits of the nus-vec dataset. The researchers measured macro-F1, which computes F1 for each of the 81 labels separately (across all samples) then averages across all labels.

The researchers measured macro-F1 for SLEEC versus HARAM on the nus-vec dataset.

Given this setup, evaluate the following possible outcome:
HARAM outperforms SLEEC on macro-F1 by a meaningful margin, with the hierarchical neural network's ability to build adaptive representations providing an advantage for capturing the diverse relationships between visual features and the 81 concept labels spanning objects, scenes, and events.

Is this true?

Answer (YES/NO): YES